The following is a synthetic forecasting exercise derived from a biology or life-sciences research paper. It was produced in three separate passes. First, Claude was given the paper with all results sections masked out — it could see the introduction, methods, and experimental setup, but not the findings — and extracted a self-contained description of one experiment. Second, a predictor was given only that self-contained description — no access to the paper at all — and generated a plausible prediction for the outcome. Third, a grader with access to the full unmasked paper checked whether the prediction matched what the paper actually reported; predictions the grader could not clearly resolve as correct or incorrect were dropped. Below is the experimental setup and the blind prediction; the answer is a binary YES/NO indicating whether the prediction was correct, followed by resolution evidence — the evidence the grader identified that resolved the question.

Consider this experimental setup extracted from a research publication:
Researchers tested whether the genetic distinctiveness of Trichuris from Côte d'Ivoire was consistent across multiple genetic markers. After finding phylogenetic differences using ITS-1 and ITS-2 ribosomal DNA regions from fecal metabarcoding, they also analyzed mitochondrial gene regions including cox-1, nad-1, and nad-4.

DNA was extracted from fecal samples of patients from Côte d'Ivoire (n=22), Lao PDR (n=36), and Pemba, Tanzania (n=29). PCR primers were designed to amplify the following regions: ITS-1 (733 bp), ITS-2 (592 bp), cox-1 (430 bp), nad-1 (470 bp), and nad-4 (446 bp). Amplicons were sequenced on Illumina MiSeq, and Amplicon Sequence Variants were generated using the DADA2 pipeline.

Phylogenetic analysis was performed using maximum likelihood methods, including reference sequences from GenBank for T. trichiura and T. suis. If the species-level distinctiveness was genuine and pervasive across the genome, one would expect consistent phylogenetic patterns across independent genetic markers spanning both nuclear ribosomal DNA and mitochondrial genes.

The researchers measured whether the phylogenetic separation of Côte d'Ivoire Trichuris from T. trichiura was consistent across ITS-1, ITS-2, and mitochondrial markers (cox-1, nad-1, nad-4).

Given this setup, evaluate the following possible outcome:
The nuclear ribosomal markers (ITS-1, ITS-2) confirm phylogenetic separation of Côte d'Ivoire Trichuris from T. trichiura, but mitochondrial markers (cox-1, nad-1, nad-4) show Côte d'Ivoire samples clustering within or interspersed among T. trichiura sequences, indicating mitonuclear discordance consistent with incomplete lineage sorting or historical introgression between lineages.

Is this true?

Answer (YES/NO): NO